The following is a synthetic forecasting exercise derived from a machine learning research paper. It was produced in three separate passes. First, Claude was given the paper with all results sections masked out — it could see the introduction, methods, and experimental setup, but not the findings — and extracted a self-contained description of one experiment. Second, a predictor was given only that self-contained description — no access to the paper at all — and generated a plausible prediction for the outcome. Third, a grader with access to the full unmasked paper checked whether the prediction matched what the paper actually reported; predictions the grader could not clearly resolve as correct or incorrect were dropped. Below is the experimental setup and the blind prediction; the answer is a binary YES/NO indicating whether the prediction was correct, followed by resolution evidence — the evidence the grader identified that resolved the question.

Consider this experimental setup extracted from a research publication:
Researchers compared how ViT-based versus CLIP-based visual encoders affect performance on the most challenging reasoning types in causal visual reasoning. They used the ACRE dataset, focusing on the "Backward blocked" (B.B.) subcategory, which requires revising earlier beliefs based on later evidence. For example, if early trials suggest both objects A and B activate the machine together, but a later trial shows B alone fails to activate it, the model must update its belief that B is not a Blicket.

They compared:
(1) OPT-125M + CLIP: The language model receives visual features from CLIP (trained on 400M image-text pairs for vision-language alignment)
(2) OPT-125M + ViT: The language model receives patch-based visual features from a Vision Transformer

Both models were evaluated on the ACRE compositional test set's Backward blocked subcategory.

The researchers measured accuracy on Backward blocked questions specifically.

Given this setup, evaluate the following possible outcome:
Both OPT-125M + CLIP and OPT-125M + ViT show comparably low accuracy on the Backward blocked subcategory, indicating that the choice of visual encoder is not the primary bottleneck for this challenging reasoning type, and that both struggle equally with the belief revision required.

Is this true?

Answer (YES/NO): NO